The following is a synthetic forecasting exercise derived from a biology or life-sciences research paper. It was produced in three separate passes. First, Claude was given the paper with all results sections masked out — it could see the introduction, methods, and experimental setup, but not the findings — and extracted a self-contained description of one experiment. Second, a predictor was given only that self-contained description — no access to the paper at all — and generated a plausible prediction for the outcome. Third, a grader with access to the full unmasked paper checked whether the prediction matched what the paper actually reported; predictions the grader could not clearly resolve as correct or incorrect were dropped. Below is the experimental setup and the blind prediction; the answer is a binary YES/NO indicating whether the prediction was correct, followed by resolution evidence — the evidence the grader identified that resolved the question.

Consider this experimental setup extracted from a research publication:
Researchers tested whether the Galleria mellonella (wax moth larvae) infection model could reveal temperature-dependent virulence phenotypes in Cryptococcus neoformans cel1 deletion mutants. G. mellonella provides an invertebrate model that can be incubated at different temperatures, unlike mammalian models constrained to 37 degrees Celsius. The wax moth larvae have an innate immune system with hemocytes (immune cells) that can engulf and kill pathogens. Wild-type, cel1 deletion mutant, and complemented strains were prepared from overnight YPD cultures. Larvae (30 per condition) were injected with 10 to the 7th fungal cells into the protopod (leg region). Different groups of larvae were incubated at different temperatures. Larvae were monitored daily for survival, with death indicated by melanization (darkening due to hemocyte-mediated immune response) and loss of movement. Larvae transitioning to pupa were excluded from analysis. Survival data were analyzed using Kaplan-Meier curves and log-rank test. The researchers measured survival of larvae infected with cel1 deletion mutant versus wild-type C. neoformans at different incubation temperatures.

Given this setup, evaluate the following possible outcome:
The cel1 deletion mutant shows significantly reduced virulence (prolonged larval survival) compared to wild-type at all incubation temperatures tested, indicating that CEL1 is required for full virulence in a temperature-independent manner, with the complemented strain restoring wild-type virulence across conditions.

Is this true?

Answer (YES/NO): YES